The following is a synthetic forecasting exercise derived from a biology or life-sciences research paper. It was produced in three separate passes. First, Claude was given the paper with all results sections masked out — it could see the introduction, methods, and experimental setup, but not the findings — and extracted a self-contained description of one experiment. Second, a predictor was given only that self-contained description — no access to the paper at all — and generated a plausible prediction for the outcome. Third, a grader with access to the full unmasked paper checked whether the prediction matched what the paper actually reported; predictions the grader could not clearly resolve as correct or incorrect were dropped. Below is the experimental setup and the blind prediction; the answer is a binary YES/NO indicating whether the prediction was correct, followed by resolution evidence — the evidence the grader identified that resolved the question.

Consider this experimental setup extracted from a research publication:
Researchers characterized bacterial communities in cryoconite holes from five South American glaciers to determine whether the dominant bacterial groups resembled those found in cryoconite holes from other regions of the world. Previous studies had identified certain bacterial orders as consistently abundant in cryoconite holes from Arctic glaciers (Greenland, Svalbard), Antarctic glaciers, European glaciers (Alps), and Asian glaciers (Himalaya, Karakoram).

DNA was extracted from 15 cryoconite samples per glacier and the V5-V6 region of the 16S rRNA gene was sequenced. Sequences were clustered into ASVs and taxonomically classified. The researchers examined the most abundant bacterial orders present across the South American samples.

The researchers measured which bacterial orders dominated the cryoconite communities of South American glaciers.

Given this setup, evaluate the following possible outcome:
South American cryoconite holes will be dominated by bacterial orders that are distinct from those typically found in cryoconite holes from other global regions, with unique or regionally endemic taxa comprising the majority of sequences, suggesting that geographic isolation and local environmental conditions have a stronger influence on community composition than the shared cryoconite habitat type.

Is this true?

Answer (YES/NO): NO